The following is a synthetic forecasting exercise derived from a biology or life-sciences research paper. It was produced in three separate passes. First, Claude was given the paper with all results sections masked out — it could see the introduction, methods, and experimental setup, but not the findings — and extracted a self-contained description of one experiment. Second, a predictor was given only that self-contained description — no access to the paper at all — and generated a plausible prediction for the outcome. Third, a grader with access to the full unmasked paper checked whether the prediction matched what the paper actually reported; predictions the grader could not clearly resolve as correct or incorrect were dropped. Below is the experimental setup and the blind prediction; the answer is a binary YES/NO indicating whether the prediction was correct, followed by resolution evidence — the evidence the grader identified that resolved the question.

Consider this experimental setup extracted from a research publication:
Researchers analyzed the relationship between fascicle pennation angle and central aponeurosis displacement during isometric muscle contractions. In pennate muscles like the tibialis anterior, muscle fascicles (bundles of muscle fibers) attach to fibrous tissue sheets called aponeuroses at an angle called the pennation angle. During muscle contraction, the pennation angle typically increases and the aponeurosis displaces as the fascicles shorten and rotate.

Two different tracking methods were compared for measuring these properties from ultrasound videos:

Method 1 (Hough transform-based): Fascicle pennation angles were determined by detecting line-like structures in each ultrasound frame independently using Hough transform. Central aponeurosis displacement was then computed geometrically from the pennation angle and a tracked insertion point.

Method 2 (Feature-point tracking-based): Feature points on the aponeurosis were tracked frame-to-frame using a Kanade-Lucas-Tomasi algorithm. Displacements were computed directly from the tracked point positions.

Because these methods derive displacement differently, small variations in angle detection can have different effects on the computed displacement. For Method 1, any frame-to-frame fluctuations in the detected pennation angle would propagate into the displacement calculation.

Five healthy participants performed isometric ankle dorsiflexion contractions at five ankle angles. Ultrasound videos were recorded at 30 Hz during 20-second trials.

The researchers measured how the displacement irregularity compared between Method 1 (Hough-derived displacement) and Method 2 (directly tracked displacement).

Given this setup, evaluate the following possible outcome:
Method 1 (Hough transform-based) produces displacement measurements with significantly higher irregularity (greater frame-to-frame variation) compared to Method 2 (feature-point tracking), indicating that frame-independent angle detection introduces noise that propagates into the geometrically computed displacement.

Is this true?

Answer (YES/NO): YES